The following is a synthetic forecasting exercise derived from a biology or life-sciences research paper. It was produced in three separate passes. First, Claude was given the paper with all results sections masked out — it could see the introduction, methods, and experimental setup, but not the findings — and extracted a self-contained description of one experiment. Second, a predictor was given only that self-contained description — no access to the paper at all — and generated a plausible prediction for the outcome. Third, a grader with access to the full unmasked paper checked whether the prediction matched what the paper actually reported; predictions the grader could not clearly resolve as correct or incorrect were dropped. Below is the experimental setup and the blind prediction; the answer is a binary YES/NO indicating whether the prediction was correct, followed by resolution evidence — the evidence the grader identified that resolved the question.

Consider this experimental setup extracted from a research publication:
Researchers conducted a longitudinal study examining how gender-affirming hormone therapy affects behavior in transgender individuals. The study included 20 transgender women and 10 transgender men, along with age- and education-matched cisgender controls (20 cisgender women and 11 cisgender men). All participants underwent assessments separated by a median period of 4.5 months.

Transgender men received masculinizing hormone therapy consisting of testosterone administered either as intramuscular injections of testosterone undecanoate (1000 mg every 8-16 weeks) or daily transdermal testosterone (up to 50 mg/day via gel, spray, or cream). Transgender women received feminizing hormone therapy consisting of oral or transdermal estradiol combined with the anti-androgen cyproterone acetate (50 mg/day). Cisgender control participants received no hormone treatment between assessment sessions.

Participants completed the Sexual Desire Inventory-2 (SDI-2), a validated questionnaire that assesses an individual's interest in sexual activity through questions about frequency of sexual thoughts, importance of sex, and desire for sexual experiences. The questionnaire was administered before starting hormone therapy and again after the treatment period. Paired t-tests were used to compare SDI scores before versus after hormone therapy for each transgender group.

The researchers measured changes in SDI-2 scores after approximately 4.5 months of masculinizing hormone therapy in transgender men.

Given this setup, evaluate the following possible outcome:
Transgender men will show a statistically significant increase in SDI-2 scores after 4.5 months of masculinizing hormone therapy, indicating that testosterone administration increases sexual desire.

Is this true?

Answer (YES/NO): YES